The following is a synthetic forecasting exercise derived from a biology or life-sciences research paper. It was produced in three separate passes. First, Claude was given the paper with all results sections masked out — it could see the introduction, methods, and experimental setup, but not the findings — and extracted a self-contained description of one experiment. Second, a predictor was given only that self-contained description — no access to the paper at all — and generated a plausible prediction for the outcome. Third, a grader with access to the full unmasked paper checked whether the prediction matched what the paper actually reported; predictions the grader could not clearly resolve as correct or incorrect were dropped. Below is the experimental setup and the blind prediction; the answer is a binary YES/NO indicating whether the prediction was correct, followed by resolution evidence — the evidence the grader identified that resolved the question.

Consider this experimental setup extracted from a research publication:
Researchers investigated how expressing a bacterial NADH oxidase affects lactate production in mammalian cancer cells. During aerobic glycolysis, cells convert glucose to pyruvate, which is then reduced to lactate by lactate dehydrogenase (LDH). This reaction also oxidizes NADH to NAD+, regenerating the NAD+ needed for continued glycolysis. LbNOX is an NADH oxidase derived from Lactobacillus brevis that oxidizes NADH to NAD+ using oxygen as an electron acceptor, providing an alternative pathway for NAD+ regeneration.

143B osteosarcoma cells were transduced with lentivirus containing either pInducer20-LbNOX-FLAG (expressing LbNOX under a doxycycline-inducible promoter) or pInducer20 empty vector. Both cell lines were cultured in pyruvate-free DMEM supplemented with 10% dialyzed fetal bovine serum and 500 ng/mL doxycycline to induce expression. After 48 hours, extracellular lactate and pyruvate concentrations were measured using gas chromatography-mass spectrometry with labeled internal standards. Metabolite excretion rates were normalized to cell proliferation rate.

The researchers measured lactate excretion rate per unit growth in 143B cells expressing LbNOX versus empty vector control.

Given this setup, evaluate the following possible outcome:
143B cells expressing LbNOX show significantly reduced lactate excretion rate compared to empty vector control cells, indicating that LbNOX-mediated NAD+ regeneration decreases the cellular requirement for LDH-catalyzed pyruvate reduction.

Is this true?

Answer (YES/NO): NO